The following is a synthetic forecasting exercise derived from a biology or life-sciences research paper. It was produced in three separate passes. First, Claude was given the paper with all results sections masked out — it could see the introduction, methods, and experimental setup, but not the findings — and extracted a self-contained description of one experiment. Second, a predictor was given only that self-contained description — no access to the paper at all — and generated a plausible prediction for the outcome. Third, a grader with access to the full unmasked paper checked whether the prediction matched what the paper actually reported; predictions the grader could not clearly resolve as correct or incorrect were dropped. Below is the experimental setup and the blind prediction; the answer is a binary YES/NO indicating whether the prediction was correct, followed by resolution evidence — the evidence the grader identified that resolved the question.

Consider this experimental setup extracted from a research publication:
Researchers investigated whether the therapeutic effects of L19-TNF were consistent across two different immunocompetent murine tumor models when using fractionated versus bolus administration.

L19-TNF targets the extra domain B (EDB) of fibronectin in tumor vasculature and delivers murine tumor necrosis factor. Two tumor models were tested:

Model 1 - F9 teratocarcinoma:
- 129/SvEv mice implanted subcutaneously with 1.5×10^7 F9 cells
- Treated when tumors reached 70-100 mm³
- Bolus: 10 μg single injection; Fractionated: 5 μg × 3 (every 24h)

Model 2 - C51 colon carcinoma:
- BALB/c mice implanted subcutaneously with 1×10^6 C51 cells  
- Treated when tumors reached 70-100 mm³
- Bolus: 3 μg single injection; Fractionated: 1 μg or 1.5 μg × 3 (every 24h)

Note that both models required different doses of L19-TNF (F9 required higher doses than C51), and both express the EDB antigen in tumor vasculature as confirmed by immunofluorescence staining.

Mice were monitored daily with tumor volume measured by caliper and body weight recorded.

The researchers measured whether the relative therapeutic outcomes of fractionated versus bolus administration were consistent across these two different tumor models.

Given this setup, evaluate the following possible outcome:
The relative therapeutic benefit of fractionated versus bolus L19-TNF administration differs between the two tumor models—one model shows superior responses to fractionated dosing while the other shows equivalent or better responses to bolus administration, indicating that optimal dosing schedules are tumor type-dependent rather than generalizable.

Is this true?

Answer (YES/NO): YES